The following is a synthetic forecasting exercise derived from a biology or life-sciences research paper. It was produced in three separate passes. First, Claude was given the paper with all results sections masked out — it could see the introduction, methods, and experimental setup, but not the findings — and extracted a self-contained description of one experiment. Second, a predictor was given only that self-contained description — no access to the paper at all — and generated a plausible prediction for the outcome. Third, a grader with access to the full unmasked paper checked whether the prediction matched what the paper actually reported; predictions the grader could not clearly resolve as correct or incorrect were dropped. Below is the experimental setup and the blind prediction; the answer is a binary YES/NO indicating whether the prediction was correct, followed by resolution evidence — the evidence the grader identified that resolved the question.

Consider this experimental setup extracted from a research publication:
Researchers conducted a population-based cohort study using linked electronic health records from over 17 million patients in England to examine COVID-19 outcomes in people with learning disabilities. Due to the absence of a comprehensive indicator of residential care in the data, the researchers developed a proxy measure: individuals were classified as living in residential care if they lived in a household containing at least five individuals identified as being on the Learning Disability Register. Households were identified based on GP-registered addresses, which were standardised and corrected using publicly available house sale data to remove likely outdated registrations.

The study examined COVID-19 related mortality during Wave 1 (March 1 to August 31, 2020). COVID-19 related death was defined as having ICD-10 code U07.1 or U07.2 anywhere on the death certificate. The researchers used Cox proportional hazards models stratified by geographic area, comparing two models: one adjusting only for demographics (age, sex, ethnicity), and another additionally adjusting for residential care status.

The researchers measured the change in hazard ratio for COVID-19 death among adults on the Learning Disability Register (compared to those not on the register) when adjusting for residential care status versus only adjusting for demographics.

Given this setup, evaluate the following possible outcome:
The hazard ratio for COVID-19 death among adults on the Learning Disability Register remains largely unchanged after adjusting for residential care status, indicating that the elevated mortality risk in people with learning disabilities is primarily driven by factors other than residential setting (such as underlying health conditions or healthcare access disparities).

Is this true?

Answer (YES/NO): YES